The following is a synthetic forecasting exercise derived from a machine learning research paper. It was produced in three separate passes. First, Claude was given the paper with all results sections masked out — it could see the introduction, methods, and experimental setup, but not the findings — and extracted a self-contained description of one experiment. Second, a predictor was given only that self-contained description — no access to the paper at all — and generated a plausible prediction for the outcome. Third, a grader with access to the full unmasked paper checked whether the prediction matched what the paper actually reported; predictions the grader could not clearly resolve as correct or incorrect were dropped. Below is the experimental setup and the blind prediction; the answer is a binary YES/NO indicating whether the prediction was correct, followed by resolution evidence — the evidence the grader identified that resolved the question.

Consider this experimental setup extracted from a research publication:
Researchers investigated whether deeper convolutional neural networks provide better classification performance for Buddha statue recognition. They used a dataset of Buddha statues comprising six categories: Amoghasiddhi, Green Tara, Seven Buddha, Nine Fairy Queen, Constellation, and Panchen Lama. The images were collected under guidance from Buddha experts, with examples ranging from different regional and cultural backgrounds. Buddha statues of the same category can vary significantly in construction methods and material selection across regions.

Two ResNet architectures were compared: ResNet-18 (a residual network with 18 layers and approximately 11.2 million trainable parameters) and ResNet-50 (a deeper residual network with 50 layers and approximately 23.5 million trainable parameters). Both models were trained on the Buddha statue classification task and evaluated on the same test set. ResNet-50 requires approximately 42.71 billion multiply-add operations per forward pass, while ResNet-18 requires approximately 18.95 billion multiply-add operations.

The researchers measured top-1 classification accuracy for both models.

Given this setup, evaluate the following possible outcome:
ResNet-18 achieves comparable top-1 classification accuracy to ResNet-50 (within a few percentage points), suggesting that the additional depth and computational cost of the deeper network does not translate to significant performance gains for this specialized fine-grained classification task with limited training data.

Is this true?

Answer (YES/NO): NO